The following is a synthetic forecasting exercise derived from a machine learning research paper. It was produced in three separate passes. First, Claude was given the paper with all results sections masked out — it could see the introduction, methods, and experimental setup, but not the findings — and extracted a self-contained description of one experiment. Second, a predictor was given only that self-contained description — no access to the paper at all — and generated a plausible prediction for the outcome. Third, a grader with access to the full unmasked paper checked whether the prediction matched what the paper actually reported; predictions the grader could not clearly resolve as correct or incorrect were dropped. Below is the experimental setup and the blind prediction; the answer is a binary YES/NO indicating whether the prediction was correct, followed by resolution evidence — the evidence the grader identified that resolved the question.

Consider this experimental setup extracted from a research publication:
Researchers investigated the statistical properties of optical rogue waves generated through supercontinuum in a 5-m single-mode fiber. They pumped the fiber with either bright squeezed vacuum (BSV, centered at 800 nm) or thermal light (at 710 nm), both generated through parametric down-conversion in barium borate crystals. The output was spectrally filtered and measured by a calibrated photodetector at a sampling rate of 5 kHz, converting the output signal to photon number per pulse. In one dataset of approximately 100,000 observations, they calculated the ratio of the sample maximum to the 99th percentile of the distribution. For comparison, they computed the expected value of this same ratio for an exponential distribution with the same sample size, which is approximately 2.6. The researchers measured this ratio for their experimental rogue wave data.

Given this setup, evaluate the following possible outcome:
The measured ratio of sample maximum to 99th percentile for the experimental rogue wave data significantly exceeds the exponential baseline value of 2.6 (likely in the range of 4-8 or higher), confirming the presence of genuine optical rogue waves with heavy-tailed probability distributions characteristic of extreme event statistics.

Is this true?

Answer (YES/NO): YES